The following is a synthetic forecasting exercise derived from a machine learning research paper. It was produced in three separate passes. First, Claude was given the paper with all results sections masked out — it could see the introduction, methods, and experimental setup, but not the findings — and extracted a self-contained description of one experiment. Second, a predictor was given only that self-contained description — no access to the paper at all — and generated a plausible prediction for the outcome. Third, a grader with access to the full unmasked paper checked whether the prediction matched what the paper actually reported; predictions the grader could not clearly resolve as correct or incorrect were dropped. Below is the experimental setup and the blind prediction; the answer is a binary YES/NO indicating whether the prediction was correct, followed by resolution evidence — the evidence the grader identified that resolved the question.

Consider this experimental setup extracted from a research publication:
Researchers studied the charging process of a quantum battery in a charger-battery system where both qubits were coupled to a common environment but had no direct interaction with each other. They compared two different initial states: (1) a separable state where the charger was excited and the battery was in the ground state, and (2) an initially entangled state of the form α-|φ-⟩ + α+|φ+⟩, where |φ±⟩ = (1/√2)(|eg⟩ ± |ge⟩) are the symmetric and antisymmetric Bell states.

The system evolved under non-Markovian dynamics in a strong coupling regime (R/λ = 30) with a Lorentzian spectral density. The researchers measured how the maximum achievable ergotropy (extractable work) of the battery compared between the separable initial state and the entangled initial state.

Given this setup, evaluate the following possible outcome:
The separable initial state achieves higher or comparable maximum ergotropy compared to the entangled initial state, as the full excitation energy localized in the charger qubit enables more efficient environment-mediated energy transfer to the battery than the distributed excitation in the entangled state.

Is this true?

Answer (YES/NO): NO